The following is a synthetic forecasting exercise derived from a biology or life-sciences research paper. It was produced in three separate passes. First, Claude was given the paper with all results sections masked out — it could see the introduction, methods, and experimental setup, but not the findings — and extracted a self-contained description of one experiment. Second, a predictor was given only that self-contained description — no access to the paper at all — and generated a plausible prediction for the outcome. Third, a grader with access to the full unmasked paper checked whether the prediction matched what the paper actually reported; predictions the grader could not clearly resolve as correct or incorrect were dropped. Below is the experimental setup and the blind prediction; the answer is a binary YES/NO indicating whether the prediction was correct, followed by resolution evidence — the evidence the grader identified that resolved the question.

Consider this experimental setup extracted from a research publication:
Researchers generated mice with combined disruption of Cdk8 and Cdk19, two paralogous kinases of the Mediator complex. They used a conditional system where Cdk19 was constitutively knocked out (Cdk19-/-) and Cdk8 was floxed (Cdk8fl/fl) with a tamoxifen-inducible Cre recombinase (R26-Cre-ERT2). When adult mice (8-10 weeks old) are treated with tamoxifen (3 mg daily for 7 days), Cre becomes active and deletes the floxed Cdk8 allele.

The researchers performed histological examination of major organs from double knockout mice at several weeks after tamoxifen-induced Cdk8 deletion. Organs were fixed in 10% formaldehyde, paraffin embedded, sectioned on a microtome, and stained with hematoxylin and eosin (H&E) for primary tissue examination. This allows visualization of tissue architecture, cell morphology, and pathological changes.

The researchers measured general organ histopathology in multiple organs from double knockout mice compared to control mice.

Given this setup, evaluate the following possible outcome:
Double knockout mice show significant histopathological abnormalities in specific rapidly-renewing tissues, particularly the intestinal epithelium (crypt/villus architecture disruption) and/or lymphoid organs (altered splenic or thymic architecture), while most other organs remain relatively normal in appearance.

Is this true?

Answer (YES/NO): NO